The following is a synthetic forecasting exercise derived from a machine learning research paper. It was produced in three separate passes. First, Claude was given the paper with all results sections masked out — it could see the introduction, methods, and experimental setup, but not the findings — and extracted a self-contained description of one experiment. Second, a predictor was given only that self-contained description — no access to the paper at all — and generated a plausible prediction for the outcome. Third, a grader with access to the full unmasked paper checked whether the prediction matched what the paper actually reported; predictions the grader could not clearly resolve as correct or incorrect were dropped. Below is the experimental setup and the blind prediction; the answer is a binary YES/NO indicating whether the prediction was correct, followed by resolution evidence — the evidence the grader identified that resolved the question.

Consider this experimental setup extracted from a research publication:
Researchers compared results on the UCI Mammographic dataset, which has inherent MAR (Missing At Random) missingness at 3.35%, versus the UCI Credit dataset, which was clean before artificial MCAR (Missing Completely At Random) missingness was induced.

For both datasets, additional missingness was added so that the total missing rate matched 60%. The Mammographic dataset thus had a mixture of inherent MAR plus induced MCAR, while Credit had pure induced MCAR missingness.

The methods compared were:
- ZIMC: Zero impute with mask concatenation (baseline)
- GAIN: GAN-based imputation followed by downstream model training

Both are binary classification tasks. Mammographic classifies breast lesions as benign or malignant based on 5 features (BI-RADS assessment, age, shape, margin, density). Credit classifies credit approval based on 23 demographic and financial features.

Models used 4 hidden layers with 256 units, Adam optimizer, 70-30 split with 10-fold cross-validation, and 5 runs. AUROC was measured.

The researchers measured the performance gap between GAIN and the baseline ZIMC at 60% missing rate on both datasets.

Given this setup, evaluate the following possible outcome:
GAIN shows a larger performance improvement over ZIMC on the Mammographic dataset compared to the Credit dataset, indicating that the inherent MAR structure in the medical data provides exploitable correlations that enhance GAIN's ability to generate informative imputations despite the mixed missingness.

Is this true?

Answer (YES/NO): YES